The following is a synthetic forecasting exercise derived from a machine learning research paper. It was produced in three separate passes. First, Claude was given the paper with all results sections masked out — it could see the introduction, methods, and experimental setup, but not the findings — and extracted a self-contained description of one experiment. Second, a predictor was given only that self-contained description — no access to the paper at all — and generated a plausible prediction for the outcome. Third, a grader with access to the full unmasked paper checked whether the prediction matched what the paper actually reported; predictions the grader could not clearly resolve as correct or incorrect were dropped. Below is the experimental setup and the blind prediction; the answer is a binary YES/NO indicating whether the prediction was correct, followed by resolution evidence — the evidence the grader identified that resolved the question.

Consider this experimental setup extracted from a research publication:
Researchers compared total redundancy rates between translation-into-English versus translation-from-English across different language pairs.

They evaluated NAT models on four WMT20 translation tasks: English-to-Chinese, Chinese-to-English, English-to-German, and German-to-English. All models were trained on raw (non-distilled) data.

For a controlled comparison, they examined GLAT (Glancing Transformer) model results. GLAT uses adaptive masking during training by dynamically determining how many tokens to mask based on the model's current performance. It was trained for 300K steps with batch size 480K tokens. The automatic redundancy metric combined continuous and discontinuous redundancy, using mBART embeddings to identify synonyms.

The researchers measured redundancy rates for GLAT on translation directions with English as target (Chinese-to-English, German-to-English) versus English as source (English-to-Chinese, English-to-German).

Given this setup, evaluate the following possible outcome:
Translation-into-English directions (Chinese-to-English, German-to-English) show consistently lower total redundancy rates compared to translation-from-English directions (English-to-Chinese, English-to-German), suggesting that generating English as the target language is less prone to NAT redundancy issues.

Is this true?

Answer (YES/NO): YES